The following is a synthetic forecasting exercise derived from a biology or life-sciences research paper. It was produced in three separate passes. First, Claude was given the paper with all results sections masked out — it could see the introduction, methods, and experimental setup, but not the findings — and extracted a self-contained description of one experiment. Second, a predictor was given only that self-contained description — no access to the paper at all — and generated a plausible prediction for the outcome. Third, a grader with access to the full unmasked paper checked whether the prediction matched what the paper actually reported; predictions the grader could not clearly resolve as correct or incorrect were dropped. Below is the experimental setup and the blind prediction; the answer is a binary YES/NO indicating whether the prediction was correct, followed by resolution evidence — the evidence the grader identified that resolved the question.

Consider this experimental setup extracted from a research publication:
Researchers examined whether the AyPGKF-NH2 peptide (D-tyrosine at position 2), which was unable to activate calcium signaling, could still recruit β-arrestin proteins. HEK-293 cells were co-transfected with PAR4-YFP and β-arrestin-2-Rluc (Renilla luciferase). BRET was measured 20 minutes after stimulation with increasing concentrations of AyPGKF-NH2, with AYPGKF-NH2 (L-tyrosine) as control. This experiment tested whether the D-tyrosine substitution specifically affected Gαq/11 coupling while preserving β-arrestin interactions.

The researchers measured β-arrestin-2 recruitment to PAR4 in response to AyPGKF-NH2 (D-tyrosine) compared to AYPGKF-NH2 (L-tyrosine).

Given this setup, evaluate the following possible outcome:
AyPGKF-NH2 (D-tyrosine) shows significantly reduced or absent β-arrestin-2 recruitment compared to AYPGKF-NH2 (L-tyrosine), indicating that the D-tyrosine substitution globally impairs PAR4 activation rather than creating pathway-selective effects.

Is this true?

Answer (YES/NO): NO